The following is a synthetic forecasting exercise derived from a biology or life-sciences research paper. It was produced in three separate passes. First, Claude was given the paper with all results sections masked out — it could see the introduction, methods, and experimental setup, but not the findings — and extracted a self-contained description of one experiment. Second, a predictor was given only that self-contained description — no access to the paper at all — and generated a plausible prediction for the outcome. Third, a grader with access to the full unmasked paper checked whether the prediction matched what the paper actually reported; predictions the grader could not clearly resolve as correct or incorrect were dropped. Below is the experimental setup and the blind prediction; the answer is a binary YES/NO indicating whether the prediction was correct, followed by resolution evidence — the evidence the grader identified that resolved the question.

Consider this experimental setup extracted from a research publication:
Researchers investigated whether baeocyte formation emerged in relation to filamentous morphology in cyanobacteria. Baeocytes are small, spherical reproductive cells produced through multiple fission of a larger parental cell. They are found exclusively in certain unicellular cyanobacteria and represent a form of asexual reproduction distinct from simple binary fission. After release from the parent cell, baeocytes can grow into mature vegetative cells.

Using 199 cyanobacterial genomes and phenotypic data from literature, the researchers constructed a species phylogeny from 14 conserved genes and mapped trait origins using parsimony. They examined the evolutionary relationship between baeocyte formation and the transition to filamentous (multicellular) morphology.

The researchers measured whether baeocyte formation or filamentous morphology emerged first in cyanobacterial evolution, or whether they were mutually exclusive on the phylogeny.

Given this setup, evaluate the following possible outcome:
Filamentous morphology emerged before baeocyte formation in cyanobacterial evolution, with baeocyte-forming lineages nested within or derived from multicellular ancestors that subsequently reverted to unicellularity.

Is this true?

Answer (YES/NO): YES